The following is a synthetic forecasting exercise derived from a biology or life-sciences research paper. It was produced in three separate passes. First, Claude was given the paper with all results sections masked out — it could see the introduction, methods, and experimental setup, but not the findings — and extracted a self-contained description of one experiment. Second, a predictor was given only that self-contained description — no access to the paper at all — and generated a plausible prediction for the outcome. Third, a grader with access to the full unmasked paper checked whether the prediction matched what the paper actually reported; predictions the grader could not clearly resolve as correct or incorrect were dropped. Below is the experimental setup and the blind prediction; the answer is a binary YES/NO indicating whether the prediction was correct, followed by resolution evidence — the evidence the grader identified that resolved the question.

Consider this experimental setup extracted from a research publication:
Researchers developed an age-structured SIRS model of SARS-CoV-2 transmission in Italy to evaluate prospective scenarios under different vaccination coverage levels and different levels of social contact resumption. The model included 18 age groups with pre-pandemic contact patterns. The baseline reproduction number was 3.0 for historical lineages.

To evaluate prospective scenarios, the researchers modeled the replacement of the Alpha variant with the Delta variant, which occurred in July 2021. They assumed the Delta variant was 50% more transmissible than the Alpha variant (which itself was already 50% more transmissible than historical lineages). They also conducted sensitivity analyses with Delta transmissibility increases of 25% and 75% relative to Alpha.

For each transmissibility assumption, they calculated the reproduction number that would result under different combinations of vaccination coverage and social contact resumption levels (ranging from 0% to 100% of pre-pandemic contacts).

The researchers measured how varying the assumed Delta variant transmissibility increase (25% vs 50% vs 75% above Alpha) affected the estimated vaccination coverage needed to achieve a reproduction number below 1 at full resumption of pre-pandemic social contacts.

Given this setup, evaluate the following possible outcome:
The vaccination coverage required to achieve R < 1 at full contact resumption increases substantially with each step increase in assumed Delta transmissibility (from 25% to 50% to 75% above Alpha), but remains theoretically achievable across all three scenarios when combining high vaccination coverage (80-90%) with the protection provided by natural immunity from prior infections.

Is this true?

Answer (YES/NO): NO